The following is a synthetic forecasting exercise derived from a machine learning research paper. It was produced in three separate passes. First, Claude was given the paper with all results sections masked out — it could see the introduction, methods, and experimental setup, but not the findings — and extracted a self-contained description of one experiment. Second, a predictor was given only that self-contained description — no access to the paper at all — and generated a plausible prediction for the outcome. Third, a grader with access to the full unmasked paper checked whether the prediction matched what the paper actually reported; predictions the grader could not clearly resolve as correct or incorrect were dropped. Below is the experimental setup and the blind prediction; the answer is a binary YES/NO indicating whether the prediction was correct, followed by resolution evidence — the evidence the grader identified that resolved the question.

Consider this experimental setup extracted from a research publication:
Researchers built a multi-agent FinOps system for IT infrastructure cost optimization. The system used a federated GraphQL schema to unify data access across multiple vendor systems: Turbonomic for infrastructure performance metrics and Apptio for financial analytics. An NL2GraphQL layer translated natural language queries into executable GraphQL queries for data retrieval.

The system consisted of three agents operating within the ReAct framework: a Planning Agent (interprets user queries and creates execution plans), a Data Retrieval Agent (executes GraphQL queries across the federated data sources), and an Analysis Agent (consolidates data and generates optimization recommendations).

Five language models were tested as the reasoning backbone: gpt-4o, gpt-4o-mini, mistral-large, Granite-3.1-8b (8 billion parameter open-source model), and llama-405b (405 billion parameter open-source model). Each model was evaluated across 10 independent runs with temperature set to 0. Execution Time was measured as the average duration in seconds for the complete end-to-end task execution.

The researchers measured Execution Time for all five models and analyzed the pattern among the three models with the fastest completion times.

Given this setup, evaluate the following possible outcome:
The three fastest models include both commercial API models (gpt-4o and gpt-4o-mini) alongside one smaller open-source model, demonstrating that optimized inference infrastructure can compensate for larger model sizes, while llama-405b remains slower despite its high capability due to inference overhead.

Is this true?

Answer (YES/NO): NO